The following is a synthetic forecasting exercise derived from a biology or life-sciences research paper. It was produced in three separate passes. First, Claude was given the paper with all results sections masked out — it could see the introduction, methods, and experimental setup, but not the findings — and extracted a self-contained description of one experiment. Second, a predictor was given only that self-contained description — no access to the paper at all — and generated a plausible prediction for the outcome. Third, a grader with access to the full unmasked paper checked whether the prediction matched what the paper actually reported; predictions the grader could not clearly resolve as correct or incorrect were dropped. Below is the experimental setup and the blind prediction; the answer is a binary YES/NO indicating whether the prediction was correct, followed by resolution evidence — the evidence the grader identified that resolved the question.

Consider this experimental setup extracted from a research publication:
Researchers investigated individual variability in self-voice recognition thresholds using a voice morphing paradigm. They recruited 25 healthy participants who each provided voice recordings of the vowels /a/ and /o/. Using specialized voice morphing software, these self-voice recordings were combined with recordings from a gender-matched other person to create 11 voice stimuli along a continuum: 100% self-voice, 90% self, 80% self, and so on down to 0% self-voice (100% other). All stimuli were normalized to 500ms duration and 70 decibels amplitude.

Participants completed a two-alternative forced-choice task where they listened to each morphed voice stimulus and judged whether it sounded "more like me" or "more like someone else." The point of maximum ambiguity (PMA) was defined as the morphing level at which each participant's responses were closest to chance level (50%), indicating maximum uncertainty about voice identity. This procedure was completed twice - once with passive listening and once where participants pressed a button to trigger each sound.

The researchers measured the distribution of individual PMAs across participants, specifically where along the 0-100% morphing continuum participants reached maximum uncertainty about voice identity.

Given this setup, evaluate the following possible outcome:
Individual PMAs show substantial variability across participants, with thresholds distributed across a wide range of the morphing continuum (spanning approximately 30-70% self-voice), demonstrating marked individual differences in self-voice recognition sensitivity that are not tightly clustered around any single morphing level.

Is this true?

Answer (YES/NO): NO